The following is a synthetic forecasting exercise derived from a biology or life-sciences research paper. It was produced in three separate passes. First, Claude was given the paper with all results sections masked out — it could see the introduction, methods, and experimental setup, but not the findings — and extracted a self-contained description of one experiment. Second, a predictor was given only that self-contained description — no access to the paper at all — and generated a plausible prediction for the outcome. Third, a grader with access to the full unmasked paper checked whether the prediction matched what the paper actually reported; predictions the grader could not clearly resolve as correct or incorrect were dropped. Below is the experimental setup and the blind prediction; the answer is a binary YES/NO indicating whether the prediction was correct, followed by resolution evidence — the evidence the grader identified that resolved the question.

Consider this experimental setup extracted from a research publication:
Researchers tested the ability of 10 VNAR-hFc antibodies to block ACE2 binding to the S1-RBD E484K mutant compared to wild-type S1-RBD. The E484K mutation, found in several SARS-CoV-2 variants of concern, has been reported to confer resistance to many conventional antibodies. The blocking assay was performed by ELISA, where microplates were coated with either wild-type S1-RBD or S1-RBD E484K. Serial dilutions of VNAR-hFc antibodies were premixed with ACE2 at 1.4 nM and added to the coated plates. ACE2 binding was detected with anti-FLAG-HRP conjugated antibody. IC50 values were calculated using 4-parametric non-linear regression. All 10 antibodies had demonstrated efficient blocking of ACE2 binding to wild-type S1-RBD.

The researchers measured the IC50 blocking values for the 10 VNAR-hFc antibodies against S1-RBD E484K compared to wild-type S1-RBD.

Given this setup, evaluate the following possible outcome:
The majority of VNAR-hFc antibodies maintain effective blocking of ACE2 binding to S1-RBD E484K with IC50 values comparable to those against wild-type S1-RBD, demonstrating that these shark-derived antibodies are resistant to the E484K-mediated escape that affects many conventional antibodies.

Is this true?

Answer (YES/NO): NO